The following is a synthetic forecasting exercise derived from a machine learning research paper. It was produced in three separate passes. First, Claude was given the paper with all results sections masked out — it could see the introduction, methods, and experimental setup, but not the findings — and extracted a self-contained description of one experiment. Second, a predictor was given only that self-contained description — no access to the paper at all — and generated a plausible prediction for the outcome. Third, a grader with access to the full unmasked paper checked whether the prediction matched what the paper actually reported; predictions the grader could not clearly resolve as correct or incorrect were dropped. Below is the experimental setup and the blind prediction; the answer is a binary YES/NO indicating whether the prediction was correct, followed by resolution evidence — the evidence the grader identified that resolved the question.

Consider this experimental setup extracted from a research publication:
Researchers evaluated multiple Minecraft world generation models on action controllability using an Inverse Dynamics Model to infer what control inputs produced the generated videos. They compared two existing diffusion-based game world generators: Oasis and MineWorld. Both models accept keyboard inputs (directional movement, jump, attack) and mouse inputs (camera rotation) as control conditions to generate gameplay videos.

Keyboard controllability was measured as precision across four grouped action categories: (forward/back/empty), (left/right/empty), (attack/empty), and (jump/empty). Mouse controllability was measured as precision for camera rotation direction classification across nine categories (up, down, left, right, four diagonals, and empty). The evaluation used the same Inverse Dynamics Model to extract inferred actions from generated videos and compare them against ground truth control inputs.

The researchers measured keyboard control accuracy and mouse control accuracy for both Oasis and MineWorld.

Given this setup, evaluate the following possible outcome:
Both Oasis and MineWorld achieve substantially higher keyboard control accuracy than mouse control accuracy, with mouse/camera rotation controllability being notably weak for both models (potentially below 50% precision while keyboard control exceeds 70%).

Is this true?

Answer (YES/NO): NO